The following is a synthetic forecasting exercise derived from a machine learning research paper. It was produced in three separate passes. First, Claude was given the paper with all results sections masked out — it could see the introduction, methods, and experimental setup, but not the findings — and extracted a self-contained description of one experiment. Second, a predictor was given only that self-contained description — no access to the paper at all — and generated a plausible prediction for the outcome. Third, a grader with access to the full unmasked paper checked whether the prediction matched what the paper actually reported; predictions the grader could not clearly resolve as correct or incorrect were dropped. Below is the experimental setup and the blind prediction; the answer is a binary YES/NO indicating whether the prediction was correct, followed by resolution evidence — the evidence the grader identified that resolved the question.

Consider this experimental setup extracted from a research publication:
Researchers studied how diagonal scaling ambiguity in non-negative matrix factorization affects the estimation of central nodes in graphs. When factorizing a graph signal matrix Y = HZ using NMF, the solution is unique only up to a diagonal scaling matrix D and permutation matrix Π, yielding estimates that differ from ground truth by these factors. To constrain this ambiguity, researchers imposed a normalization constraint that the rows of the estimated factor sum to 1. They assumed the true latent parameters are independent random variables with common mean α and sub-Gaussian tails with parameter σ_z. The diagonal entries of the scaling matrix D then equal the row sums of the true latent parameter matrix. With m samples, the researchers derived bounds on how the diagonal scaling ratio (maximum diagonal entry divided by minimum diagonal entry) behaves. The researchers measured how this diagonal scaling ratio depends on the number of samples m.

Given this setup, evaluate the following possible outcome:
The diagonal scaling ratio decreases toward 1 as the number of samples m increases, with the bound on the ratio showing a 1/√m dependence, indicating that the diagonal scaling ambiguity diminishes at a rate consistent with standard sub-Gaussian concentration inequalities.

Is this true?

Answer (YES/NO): YES